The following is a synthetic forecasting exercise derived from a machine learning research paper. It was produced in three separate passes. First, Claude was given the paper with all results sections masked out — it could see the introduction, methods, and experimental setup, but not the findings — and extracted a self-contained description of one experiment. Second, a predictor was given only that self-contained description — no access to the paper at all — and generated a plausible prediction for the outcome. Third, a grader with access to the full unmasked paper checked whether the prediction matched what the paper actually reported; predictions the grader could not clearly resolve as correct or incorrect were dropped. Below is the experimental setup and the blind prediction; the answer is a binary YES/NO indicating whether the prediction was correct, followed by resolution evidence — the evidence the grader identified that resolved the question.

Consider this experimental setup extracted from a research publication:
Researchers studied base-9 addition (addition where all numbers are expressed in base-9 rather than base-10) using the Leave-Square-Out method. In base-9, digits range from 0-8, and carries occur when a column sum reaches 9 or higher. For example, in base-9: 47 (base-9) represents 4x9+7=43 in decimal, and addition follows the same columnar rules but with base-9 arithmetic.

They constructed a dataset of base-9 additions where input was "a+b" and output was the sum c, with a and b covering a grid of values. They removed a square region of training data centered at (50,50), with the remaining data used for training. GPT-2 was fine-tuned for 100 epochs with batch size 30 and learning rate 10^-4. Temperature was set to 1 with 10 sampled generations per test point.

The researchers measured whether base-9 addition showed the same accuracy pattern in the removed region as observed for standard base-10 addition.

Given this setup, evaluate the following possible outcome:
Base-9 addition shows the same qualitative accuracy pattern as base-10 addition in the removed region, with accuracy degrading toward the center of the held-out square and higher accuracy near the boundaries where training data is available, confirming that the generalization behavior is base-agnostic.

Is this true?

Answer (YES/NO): YES